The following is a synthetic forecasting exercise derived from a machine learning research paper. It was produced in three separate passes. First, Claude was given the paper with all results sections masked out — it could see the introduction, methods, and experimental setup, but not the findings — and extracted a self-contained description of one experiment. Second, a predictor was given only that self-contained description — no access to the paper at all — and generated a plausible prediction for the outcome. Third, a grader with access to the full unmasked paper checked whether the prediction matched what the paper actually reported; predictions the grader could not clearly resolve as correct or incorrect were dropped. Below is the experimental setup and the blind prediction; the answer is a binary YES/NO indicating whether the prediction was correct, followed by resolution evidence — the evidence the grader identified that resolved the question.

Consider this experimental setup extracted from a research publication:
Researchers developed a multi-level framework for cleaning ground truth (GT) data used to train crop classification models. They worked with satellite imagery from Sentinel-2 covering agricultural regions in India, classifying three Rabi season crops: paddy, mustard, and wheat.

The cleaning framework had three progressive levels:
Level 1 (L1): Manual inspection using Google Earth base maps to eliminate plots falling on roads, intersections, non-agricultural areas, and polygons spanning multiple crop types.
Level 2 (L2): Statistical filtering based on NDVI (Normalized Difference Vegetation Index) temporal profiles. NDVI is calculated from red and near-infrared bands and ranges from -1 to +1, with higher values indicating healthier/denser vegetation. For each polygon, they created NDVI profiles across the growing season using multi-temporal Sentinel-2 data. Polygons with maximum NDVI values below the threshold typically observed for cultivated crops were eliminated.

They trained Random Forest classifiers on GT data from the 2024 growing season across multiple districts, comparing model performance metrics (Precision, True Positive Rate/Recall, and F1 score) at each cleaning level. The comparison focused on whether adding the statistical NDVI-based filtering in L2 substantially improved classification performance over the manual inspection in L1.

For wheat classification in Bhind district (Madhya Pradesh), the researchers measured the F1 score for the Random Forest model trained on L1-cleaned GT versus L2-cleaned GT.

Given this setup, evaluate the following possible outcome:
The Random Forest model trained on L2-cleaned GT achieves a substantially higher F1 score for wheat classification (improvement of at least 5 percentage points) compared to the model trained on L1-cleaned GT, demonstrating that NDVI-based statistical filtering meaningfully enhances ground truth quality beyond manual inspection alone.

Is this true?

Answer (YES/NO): NO